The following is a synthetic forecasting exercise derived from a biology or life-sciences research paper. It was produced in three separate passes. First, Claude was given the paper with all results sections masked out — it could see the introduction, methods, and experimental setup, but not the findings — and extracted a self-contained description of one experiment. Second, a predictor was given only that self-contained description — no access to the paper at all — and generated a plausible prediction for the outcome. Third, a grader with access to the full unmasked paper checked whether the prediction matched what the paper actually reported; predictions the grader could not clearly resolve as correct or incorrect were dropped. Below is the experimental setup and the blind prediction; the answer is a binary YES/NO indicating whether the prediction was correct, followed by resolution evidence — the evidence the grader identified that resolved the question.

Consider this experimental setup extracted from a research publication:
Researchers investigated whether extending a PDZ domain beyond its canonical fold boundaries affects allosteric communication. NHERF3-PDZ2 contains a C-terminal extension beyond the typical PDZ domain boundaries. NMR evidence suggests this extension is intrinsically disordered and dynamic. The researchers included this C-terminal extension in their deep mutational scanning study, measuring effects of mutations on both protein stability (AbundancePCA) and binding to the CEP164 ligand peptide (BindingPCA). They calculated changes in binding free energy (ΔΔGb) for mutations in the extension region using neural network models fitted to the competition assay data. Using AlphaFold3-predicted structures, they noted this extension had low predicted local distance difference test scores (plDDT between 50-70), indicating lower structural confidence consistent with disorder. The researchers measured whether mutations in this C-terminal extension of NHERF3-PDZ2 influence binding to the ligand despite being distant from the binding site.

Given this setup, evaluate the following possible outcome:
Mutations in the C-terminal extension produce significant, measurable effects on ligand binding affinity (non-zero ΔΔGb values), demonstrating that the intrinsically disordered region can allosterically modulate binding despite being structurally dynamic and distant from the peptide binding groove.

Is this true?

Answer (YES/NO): NO